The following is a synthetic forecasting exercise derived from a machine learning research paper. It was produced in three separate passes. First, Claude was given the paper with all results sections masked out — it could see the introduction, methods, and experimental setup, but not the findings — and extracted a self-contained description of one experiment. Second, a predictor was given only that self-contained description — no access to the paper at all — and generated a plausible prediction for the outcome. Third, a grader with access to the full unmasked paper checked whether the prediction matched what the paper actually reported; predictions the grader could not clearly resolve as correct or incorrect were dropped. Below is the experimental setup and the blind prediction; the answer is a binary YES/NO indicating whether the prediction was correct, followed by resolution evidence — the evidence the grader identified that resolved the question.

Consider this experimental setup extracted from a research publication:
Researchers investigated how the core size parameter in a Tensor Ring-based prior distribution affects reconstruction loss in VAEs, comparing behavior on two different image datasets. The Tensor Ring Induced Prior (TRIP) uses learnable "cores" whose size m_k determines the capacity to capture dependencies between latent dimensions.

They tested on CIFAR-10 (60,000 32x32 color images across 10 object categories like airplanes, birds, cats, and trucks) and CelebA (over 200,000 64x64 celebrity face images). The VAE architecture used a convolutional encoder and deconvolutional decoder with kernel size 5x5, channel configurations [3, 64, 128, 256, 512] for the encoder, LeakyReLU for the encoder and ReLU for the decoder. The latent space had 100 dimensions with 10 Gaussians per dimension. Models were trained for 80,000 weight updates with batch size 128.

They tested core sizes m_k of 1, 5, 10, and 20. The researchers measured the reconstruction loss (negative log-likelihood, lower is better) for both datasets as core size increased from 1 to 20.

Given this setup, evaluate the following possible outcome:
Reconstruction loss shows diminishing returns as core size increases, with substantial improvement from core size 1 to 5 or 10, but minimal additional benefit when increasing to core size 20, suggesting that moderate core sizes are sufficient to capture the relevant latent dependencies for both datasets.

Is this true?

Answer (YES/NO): NO